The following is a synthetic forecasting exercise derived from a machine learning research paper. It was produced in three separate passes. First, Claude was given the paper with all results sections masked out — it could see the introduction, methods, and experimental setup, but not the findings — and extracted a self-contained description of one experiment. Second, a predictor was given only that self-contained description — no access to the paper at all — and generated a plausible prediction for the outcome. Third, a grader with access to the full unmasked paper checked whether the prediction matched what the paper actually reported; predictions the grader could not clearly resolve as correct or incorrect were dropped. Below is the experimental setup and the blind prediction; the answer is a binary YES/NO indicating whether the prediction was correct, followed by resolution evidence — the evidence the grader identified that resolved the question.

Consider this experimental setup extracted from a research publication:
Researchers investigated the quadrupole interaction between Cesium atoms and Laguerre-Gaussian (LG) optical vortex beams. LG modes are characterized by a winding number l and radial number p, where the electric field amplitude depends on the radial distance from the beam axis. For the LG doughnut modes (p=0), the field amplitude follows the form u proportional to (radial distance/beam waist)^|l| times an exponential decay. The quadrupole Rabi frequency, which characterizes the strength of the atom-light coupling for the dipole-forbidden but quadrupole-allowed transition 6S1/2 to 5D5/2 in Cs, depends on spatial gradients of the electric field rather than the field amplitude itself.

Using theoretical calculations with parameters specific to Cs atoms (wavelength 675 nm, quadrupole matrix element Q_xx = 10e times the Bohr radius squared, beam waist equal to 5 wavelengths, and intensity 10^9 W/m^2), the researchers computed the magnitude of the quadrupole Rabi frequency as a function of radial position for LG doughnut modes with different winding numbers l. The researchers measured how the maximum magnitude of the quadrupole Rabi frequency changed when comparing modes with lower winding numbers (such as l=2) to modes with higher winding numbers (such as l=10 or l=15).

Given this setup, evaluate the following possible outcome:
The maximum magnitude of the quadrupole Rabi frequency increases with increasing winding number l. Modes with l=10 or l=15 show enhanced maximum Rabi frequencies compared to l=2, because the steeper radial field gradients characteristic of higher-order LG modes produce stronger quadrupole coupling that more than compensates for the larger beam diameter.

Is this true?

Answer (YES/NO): YES